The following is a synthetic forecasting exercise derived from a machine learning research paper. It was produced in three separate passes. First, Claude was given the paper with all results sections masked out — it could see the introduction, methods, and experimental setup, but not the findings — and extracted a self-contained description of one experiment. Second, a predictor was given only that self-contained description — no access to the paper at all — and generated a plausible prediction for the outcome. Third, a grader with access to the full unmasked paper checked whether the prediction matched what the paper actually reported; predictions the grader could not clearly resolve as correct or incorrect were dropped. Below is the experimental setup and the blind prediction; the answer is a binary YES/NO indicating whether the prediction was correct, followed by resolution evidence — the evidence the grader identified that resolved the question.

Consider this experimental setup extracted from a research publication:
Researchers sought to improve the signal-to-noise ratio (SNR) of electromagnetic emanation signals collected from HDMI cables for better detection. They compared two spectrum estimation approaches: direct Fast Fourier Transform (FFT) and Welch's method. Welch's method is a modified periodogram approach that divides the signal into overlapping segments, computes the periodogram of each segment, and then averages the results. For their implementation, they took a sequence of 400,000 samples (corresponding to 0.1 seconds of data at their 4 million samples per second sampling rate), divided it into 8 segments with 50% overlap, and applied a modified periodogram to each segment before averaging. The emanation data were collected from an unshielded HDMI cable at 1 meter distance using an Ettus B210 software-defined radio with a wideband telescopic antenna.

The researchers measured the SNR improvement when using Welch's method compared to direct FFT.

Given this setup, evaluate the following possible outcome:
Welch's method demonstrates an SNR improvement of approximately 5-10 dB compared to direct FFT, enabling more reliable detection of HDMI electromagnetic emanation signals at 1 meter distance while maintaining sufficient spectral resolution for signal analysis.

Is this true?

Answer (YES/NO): NO